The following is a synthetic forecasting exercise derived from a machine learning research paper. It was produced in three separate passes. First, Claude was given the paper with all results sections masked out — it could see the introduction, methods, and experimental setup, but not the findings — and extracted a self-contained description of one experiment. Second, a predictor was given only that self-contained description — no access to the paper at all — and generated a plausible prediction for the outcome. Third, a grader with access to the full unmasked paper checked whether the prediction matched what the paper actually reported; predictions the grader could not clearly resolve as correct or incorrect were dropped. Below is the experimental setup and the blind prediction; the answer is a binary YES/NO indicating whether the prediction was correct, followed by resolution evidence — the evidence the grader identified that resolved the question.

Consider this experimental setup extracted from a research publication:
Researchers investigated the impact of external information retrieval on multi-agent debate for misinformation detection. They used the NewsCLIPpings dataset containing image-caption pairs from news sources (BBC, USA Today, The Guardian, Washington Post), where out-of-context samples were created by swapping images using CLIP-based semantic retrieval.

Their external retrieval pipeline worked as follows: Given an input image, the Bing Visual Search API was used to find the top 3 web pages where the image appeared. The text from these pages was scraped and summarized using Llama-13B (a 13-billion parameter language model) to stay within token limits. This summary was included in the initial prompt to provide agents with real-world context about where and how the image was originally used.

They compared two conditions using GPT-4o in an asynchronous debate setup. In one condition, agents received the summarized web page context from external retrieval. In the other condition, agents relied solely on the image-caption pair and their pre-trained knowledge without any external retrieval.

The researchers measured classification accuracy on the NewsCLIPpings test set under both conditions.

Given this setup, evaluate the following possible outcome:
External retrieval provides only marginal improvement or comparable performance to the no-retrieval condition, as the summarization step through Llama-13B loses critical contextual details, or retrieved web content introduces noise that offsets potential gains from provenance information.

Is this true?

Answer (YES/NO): NO